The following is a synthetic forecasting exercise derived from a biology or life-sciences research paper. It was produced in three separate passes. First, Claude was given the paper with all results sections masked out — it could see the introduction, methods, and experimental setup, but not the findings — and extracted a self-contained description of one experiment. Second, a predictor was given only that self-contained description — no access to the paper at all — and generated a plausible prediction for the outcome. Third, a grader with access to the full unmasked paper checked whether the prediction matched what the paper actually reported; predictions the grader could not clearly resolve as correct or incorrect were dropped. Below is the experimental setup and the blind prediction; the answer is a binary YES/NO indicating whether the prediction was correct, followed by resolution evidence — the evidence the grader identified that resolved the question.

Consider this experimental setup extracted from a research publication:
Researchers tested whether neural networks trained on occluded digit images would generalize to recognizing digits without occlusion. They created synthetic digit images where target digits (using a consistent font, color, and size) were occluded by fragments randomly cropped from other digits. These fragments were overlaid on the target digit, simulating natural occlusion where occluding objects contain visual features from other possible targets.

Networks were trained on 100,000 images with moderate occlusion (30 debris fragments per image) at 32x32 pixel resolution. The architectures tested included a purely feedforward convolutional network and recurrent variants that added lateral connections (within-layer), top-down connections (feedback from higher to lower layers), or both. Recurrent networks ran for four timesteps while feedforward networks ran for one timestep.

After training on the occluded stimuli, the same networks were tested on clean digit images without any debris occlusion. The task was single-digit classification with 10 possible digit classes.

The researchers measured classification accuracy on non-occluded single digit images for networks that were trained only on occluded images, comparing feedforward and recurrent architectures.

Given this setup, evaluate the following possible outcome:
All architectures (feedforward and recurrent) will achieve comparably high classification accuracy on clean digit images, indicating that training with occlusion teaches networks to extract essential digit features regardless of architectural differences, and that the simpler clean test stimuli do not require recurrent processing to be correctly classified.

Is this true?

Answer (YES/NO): NO